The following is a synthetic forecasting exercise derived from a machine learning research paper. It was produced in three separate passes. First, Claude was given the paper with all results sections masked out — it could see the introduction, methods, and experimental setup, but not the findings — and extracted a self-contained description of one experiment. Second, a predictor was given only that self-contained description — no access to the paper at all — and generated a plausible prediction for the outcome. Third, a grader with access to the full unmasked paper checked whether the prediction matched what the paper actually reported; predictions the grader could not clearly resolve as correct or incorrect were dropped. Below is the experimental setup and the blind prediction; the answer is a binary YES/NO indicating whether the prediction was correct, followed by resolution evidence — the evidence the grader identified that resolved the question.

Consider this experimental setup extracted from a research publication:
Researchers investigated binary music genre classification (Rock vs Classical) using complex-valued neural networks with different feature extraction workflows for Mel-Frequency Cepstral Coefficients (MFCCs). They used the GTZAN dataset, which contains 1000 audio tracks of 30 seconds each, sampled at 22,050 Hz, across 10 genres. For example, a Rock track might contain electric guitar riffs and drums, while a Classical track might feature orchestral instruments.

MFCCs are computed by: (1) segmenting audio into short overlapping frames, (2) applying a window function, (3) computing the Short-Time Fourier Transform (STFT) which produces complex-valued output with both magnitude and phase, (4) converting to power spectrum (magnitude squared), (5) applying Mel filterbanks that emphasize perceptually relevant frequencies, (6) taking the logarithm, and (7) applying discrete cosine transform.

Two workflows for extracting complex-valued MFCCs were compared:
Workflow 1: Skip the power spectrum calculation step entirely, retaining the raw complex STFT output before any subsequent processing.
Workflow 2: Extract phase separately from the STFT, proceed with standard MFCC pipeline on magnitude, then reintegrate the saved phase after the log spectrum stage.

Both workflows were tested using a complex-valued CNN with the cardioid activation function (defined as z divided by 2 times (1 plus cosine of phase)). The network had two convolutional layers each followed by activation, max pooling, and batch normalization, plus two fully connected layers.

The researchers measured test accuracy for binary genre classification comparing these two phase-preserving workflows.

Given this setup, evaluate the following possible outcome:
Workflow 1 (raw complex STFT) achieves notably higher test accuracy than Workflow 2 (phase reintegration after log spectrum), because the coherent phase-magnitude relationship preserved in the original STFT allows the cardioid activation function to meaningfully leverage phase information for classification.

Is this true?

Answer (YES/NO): YES